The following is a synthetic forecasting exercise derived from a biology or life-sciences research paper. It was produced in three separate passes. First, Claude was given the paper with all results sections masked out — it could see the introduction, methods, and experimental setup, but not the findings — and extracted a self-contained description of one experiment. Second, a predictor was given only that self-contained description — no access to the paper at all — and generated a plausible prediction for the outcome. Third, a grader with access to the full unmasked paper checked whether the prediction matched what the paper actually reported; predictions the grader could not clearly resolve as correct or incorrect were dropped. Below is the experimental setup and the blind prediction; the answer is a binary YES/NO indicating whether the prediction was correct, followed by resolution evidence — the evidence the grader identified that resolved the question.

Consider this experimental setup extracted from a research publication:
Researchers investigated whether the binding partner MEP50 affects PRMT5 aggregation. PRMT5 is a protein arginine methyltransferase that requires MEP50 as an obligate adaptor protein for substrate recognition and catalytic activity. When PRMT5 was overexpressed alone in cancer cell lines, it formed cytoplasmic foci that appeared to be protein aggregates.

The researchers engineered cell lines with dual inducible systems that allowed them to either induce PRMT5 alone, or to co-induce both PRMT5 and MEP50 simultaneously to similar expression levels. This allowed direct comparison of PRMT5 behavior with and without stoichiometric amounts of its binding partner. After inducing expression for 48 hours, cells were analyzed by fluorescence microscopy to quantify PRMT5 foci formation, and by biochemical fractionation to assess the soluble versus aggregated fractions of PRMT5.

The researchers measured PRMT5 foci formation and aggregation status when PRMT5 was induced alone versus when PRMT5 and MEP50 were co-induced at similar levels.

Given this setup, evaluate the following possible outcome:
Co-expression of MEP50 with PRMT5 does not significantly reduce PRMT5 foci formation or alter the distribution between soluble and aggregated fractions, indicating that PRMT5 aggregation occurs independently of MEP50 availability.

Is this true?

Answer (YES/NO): NO